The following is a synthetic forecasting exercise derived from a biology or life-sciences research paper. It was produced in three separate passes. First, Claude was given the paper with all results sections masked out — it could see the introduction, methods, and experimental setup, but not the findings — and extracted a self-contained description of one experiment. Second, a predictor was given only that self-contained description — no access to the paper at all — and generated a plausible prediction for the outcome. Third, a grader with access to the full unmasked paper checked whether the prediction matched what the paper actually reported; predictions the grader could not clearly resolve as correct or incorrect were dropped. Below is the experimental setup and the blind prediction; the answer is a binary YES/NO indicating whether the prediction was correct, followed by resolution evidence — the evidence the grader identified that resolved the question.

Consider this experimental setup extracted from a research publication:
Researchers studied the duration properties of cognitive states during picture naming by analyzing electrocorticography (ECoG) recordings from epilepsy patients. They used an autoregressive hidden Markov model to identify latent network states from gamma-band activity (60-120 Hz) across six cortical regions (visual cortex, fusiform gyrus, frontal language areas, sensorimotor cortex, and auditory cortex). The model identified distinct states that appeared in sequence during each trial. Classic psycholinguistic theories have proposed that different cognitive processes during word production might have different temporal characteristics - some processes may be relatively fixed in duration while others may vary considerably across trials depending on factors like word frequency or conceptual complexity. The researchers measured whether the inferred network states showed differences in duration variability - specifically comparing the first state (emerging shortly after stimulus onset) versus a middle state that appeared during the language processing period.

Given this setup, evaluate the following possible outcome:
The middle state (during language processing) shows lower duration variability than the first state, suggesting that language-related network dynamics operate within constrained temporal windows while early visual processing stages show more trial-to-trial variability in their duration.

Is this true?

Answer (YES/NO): NO